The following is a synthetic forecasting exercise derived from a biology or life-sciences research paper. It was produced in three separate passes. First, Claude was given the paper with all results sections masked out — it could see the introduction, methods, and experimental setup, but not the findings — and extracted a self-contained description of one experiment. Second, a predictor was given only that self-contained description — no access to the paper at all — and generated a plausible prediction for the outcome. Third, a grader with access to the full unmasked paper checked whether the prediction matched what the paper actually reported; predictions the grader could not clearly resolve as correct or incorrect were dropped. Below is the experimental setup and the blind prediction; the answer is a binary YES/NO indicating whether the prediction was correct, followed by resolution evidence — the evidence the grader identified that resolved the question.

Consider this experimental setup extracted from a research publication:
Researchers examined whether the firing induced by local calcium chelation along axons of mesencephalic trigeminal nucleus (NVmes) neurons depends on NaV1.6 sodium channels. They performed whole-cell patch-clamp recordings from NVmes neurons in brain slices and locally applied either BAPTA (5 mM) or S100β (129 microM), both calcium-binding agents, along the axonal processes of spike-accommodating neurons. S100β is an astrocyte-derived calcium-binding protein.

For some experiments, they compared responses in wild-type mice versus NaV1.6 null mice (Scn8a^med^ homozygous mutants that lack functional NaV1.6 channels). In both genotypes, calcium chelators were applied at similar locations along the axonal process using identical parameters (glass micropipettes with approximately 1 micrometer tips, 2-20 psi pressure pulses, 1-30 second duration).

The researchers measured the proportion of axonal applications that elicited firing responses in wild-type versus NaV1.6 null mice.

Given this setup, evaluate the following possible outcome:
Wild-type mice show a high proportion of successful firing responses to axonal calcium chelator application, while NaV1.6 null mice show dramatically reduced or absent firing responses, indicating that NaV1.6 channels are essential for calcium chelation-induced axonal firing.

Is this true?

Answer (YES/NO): YES